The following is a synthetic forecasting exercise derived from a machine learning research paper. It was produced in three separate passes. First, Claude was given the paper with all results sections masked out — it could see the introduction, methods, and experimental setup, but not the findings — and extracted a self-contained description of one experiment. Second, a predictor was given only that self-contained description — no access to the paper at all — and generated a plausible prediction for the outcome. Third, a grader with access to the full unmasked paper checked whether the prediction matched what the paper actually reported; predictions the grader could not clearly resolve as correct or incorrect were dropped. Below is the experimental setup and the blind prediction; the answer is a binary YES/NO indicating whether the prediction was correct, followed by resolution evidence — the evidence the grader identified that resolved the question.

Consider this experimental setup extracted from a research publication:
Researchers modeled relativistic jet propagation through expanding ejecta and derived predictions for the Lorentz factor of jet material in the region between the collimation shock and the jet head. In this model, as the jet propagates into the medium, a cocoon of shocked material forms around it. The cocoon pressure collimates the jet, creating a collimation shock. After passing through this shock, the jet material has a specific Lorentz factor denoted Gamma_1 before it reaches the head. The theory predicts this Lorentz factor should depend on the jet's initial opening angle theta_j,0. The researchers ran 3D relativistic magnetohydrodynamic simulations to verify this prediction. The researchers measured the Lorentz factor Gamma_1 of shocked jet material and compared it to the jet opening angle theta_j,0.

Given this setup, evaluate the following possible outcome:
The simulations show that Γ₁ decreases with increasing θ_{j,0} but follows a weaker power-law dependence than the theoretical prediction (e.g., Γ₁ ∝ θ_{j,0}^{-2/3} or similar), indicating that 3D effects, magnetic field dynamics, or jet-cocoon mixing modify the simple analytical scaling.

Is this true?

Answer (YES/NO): NO